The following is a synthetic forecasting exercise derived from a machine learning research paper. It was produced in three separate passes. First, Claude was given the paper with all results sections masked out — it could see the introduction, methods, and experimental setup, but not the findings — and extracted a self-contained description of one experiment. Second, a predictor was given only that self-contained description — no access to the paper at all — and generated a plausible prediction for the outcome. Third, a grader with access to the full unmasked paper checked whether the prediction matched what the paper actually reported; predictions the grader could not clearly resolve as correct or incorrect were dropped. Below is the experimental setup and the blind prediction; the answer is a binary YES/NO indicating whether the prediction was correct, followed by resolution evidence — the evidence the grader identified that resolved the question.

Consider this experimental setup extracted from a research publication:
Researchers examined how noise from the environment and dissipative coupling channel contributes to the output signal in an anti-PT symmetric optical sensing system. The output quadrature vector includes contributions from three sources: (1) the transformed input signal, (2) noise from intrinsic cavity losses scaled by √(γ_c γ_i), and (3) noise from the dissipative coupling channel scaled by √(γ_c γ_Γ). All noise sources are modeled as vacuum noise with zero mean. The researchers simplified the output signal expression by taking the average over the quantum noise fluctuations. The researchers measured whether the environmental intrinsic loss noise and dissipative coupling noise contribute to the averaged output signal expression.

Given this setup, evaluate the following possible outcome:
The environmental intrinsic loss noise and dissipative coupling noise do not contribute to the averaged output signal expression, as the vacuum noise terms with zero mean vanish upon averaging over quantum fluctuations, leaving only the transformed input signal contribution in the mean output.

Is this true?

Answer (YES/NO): YES